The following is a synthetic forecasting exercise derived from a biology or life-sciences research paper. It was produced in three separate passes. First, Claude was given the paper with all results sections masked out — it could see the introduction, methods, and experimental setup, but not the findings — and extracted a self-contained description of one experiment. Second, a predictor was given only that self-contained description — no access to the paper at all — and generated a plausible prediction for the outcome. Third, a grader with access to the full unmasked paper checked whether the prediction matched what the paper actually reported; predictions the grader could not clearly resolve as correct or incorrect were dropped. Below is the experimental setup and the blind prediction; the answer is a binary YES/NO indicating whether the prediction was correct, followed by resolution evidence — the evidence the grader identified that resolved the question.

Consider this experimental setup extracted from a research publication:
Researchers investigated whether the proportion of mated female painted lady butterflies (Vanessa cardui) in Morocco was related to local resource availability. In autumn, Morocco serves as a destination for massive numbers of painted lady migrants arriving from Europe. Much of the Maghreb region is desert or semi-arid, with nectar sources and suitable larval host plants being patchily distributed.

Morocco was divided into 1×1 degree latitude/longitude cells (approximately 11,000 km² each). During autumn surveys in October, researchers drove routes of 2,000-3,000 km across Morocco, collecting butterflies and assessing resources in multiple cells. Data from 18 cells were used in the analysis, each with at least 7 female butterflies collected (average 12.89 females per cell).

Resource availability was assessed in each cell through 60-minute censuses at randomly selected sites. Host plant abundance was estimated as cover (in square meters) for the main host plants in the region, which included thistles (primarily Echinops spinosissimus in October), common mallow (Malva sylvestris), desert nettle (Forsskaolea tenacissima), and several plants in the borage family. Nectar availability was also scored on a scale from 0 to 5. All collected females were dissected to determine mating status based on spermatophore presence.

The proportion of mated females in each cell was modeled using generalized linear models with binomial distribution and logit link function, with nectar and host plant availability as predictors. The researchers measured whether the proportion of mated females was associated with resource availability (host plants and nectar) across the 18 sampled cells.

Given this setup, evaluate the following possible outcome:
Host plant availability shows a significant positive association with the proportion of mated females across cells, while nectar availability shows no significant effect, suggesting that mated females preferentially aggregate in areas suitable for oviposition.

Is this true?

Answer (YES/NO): YES